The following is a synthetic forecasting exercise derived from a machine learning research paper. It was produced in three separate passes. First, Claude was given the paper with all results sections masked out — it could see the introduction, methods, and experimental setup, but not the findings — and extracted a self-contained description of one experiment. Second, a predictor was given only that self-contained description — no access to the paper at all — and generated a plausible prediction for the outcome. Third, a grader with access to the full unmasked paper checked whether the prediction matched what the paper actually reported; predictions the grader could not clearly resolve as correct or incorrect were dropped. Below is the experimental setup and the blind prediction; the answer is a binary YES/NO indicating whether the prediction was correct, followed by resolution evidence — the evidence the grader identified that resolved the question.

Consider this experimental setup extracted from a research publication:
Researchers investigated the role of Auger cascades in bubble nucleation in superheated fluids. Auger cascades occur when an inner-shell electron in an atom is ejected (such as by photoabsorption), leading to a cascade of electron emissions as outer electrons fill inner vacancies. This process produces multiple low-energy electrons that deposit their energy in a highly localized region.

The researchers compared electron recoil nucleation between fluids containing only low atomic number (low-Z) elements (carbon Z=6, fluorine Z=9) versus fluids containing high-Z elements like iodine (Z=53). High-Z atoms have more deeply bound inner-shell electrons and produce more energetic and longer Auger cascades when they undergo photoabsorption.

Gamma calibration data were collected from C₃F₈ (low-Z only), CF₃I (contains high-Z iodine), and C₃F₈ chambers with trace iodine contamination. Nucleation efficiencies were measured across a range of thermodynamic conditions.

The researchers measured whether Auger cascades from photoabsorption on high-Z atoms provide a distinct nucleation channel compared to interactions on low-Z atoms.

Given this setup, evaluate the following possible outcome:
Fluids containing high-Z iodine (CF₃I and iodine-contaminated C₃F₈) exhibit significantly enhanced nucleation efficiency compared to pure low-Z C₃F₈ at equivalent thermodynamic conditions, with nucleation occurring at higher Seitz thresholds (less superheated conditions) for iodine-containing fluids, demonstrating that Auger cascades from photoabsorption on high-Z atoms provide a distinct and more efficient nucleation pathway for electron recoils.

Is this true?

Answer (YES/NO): YES